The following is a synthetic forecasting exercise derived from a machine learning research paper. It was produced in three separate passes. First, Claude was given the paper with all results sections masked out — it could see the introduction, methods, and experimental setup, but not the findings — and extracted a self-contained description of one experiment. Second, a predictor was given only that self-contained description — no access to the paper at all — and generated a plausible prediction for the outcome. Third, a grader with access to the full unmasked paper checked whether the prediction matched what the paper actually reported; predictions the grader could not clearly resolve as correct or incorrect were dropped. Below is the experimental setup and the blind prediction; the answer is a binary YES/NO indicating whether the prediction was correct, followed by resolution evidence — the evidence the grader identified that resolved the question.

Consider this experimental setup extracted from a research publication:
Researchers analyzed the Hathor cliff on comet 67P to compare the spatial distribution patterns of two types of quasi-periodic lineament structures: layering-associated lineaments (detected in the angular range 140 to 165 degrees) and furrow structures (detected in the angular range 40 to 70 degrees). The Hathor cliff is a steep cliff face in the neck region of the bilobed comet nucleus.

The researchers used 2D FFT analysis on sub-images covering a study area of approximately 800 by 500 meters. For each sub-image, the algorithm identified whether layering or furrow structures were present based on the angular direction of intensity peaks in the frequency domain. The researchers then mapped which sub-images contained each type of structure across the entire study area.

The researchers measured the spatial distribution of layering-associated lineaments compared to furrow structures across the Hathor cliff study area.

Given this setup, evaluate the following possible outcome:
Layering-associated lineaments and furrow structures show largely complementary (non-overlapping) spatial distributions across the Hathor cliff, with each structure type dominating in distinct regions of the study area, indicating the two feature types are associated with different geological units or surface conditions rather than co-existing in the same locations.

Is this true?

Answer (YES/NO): NO